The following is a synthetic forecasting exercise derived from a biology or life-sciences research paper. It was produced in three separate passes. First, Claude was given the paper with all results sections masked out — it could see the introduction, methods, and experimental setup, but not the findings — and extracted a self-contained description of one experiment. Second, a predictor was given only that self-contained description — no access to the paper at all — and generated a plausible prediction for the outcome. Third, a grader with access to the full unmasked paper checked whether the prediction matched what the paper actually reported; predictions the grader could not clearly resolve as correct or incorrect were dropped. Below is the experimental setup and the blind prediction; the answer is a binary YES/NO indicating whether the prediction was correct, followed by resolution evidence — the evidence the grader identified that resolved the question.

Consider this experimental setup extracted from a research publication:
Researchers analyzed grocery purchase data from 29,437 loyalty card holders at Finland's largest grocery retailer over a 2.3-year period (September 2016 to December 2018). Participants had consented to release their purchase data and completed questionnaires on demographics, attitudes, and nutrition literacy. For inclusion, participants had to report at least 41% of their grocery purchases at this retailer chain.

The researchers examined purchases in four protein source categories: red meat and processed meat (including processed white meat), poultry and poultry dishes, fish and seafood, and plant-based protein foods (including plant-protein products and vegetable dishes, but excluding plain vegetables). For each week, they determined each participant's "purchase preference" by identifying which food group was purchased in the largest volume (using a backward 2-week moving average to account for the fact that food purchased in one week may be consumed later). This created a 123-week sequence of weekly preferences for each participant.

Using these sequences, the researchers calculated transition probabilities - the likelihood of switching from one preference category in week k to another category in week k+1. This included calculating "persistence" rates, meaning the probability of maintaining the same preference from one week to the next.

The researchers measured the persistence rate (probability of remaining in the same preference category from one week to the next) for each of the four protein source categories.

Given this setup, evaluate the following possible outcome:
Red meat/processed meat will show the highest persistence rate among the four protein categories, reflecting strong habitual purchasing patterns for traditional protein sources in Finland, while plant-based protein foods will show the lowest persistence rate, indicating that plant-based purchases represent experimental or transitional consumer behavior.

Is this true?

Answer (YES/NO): NO